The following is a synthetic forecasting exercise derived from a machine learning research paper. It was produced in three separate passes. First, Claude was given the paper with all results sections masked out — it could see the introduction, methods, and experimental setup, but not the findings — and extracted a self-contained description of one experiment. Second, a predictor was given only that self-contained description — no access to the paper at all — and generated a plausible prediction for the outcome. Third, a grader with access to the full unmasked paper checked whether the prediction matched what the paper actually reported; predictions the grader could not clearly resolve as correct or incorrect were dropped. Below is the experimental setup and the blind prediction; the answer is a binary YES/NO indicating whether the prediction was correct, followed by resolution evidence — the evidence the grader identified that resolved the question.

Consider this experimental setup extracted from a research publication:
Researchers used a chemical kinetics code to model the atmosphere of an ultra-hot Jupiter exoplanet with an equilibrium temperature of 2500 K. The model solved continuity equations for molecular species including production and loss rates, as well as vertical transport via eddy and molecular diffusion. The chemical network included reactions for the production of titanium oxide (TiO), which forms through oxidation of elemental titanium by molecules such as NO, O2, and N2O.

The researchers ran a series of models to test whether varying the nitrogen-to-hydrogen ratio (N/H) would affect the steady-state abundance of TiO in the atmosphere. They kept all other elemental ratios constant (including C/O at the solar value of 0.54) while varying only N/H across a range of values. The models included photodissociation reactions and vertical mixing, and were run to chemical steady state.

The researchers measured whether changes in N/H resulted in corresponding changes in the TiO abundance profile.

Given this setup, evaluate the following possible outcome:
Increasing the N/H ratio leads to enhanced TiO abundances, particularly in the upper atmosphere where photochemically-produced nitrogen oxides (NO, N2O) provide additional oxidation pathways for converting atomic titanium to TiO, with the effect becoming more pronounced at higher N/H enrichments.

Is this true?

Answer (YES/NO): NO